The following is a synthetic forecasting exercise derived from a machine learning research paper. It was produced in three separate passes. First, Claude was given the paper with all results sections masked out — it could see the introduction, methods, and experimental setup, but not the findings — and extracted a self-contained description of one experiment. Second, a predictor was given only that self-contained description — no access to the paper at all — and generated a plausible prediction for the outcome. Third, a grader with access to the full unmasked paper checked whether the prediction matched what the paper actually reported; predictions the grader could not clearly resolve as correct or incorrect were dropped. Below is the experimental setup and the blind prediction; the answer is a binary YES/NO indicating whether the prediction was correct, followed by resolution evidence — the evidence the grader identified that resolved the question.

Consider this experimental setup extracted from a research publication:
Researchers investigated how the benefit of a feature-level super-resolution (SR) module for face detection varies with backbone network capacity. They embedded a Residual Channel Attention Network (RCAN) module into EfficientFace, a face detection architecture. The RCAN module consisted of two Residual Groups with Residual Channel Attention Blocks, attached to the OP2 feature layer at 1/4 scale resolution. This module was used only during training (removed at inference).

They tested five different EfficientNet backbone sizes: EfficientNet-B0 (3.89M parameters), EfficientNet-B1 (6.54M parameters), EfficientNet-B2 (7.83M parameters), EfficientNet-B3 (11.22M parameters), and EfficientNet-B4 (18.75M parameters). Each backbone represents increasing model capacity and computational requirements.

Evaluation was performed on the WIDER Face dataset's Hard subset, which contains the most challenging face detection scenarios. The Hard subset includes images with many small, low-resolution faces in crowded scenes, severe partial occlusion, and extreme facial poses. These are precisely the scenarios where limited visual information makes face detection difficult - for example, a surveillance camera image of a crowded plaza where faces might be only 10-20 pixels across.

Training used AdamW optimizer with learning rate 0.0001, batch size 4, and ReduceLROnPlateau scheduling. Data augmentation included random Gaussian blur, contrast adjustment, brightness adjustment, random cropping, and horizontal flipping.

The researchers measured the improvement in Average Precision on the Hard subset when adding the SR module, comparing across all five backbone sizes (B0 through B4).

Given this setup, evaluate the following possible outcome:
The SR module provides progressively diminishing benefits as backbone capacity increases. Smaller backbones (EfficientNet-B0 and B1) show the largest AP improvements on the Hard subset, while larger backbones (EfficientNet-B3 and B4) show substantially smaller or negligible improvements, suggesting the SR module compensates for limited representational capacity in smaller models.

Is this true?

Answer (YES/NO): YES